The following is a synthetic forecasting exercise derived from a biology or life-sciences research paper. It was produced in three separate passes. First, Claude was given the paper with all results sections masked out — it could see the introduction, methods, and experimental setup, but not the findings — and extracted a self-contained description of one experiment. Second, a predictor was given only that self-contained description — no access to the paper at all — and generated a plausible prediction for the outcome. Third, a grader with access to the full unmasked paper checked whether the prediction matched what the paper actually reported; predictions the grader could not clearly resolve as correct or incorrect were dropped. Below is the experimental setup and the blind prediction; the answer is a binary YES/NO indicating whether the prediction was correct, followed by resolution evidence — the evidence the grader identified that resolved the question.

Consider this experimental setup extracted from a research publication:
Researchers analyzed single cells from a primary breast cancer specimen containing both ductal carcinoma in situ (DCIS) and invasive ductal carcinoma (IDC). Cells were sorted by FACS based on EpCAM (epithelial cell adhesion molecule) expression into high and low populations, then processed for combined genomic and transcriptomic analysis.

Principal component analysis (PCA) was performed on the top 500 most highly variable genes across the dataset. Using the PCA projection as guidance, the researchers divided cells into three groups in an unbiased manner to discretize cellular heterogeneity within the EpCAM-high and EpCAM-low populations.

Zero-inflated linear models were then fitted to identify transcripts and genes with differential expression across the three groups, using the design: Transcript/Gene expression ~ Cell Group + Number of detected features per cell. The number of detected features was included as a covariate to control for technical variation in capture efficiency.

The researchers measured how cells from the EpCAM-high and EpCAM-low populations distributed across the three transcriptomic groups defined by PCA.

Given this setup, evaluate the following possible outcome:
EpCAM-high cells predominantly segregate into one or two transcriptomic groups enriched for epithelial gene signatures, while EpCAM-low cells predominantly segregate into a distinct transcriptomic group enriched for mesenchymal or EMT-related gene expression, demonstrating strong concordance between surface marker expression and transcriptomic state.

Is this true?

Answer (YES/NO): NO